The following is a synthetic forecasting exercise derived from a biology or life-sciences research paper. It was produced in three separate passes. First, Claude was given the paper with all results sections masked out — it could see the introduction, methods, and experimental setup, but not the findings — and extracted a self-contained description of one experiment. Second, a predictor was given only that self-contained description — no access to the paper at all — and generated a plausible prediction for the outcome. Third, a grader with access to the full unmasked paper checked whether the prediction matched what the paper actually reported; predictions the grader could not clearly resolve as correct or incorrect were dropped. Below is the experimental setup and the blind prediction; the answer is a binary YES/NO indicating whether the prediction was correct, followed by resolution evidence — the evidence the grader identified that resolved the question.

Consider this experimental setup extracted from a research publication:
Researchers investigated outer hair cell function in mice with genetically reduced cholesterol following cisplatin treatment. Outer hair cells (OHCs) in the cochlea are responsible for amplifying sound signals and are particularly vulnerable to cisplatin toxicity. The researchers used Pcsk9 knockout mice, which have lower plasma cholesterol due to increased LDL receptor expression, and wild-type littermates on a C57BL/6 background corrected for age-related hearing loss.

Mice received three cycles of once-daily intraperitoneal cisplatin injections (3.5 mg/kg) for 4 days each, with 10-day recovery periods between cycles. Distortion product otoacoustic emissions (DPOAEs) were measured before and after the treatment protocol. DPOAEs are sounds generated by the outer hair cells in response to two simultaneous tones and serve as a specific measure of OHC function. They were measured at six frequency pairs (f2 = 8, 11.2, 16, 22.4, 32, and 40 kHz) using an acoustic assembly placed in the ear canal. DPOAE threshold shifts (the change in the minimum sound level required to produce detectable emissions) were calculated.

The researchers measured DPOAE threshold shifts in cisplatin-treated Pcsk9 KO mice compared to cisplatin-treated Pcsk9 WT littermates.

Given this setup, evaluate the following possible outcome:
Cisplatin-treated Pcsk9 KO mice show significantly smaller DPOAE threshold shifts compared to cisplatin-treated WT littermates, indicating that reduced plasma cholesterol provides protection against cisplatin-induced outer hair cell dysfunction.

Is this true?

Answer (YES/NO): YES